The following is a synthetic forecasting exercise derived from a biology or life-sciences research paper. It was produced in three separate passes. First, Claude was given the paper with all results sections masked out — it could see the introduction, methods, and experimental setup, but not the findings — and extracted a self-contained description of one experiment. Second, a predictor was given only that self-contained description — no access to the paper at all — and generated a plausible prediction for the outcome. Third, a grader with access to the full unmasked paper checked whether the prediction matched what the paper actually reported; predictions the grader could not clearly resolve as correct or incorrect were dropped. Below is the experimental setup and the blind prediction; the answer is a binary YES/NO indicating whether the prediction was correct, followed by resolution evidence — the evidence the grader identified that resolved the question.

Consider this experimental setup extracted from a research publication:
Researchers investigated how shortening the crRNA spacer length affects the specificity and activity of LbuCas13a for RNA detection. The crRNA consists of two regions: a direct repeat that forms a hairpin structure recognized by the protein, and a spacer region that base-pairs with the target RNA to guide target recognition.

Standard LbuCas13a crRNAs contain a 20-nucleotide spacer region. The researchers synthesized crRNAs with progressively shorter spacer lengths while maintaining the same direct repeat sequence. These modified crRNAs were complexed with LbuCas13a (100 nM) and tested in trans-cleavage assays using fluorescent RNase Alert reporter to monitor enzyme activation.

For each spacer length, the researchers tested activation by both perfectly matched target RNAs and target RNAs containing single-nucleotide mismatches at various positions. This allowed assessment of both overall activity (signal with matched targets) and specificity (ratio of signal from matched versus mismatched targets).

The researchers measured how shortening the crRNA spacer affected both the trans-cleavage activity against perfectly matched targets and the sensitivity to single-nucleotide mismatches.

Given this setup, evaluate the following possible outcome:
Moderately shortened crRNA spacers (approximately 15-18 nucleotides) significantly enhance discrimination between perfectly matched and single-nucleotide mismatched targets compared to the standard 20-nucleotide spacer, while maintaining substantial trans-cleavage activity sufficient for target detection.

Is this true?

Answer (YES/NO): NO